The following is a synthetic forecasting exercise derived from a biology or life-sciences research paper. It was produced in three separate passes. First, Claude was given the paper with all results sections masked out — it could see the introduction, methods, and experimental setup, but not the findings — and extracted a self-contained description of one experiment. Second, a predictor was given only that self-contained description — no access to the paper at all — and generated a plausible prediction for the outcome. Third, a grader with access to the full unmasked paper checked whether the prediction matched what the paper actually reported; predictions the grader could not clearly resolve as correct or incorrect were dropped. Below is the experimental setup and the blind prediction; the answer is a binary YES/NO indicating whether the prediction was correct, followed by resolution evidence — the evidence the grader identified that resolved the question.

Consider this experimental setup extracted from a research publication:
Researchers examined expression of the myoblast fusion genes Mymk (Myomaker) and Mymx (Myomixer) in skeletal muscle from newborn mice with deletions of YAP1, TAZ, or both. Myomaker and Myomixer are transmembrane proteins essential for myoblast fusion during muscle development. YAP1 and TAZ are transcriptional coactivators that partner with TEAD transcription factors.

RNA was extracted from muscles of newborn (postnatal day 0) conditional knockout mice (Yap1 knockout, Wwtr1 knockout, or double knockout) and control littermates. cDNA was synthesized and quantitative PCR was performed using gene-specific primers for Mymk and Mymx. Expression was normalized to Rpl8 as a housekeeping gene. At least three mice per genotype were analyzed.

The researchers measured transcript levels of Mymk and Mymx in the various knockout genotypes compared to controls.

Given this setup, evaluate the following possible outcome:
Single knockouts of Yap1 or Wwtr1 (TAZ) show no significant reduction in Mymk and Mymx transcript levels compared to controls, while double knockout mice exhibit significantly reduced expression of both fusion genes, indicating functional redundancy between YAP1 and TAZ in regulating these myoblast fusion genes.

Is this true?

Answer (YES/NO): NO